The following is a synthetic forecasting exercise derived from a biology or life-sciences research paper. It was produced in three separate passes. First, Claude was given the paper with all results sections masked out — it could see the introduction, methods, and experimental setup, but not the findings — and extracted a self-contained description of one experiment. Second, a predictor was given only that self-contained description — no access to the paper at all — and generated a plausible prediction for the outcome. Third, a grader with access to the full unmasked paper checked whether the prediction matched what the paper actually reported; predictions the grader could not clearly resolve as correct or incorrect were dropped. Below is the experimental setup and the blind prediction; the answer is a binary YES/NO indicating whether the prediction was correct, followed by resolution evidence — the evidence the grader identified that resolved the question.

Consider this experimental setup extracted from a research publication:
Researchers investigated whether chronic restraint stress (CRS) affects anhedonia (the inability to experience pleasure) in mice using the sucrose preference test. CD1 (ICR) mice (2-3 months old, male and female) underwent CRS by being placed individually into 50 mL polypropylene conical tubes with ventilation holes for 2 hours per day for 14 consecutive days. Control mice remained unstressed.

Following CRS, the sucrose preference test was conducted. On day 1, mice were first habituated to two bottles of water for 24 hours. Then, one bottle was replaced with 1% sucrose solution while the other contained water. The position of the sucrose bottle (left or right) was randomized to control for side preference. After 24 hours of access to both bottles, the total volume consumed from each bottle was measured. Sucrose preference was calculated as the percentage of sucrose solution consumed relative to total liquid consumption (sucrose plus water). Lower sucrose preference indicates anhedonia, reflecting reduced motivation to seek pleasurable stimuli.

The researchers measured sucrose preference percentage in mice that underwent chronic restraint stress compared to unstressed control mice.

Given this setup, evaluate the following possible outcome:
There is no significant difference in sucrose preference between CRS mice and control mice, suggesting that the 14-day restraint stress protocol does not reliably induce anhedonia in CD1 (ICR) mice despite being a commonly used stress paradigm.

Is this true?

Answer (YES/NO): NO